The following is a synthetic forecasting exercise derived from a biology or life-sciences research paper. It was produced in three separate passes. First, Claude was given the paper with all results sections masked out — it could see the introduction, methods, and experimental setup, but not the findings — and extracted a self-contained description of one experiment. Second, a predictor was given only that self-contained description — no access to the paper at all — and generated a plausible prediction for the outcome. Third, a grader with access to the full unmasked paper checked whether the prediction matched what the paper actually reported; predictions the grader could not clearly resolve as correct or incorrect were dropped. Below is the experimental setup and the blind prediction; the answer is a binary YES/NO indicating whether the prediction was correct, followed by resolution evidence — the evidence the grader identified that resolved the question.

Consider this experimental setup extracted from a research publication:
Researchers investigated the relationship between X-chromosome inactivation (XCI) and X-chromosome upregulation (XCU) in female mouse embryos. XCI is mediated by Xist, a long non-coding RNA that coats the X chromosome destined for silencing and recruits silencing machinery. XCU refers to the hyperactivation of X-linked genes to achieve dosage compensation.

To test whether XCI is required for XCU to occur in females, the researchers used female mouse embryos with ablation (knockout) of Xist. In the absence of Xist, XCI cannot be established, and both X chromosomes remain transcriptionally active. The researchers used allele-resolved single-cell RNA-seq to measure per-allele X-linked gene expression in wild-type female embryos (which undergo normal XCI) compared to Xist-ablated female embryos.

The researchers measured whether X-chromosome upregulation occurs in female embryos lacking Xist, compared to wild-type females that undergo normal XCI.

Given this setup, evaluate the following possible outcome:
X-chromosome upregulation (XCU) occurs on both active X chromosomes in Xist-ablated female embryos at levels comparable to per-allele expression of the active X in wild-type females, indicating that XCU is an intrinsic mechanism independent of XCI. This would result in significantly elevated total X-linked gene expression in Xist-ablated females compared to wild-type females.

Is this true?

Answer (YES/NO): NO